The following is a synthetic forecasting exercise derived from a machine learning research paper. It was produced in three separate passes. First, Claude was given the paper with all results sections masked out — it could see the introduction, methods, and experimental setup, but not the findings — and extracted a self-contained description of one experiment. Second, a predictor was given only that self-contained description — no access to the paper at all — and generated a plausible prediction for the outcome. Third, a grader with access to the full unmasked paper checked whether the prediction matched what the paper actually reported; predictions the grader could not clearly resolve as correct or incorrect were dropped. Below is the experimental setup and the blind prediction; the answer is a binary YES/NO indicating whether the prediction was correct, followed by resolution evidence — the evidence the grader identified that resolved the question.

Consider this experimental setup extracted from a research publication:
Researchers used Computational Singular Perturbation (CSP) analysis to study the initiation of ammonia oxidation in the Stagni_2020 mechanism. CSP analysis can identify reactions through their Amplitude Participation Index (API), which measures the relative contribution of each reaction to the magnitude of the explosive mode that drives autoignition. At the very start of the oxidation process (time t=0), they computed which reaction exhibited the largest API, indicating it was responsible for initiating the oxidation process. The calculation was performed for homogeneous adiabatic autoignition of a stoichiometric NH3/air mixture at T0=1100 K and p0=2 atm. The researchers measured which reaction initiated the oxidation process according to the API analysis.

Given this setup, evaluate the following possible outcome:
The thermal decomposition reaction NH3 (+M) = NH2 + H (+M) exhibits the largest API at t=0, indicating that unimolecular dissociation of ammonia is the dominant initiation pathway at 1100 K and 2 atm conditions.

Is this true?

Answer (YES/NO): NO